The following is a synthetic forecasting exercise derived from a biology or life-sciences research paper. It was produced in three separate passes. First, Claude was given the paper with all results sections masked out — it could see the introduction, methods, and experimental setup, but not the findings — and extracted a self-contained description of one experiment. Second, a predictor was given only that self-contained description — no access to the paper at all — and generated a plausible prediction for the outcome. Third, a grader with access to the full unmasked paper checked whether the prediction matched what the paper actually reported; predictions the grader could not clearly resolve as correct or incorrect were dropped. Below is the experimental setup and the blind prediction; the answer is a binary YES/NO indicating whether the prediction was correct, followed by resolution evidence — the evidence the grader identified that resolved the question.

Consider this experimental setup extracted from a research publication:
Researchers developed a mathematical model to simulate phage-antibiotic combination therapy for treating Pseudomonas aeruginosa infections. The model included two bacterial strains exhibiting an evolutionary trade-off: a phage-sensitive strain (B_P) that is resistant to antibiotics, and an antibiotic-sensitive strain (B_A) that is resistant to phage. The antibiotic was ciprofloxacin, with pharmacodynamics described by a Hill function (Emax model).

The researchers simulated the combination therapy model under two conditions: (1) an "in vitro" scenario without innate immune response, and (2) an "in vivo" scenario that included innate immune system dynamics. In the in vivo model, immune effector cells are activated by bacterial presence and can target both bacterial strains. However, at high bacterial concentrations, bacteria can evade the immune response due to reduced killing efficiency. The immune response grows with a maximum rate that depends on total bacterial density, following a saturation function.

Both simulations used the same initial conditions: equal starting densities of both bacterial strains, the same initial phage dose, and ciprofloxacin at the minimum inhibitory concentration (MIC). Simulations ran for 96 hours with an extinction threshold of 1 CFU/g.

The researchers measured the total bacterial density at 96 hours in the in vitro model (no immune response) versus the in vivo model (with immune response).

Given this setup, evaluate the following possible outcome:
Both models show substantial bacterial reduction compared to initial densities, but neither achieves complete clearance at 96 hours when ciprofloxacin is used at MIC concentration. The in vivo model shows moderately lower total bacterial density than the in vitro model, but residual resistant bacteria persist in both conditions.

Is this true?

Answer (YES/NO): NO